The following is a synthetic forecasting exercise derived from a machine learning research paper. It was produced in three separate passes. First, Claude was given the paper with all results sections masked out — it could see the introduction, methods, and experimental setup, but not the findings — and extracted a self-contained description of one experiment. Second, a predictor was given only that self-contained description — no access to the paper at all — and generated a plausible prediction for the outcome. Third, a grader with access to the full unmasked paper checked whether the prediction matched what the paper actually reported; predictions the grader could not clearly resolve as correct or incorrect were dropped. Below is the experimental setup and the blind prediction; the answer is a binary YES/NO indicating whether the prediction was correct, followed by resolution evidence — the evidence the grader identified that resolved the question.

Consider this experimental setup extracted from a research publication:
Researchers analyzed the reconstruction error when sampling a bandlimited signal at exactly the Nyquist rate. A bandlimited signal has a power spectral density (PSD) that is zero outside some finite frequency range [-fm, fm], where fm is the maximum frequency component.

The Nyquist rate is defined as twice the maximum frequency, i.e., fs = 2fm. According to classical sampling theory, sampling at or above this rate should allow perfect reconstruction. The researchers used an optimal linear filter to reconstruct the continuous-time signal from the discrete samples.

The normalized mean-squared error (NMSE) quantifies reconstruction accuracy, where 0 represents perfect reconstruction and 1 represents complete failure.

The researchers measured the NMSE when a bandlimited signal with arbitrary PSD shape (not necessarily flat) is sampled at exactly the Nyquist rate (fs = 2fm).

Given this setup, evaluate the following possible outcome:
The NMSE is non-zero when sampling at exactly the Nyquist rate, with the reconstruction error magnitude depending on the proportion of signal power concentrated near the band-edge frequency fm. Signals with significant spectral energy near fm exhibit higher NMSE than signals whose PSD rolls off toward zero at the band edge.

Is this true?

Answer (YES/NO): NO